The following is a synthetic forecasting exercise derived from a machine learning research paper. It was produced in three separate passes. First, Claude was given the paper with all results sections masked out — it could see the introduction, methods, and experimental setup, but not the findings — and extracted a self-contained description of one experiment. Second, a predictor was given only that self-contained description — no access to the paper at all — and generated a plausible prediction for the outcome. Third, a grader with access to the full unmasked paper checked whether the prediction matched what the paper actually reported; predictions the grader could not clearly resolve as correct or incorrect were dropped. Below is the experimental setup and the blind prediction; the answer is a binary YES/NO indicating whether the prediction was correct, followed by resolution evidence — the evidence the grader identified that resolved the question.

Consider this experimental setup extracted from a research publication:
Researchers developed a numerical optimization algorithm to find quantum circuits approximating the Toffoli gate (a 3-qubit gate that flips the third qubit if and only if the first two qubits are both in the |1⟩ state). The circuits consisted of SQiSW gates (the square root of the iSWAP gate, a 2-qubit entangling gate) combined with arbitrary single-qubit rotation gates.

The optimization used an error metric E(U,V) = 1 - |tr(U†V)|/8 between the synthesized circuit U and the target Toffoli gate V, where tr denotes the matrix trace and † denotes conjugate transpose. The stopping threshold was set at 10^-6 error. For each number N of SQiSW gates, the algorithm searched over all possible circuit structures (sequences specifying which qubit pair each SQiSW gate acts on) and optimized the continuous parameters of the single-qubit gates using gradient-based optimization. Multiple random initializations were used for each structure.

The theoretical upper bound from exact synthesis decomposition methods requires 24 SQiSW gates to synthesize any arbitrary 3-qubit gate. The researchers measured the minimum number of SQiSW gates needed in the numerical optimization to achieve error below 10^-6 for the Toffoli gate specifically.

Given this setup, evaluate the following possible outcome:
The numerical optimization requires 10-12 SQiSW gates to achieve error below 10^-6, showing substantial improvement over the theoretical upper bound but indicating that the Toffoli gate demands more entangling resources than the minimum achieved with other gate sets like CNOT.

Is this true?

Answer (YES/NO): NO